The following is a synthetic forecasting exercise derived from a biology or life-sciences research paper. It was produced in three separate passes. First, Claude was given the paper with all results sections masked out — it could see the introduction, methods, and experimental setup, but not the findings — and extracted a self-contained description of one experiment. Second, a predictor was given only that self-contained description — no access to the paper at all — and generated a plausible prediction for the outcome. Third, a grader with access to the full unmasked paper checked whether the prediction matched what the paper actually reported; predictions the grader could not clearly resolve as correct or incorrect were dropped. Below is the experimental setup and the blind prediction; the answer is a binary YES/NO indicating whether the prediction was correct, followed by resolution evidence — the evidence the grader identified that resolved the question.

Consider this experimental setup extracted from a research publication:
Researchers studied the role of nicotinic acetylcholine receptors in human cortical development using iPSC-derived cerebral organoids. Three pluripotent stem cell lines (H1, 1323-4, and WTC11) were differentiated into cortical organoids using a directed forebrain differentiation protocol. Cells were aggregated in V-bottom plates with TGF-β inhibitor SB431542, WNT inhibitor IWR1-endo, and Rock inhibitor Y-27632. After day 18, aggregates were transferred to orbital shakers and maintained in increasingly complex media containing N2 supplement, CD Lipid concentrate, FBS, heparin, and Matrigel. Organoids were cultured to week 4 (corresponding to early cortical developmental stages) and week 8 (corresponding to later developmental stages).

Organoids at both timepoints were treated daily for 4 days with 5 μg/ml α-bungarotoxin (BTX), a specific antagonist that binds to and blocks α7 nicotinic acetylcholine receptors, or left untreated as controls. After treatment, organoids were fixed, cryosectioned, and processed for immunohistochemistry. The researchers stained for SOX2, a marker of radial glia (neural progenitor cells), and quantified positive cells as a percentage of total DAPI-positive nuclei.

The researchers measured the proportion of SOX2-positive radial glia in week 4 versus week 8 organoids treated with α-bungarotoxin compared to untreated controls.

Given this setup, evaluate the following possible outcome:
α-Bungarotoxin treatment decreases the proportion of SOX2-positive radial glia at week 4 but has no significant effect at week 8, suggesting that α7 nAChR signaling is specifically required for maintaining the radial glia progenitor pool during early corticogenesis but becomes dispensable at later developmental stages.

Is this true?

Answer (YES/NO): NO